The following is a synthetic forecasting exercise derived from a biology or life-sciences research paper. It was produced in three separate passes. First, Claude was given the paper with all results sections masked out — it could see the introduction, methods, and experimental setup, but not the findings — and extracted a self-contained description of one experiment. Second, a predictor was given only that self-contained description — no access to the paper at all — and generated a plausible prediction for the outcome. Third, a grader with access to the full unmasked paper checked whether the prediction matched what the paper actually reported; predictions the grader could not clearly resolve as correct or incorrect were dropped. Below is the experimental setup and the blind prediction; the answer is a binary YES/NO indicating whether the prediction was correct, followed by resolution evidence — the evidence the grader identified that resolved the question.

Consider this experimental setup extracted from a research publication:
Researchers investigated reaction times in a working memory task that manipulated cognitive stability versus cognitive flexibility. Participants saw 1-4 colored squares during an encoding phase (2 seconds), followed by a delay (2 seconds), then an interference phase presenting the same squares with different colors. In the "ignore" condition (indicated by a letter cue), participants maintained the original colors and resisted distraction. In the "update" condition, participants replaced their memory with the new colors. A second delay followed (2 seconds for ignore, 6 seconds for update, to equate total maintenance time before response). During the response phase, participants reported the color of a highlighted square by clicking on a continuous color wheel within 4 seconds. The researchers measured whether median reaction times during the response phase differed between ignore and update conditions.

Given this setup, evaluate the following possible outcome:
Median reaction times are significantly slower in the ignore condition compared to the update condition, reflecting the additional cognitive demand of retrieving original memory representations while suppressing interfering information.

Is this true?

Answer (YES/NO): NO